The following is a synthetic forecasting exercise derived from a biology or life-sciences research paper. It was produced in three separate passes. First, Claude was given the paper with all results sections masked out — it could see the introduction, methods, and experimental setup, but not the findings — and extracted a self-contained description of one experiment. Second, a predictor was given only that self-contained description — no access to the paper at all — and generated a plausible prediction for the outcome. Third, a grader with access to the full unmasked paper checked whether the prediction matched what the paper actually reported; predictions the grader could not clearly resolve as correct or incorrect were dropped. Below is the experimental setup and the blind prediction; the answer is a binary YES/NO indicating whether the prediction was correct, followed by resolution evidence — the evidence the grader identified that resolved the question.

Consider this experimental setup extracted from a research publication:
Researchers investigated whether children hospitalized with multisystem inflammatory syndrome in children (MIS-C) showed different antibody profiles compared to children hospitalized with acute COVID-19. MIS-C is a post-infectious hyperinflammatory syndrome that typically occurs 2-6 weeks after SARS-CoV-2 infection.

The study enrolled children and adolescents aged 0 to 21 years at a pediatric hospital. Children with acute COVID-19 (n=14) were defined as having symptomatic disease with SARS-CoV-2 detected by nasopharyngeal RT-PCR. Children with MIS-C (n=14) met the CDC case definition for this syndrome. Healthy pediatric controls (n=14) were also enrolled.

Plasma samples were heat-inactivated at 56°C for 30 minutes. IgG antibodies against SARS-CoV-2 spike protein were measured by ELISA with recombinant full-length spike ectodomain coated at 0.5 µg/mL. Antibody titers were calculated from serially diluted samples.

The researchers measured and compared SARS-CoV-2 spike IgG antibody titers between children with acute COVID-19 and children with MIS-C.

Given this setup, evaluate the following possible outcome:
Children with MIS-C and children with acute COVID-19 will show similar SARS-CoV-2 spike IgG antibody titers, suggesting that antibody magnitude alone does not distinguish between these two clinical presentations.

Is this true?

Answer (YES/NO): NO